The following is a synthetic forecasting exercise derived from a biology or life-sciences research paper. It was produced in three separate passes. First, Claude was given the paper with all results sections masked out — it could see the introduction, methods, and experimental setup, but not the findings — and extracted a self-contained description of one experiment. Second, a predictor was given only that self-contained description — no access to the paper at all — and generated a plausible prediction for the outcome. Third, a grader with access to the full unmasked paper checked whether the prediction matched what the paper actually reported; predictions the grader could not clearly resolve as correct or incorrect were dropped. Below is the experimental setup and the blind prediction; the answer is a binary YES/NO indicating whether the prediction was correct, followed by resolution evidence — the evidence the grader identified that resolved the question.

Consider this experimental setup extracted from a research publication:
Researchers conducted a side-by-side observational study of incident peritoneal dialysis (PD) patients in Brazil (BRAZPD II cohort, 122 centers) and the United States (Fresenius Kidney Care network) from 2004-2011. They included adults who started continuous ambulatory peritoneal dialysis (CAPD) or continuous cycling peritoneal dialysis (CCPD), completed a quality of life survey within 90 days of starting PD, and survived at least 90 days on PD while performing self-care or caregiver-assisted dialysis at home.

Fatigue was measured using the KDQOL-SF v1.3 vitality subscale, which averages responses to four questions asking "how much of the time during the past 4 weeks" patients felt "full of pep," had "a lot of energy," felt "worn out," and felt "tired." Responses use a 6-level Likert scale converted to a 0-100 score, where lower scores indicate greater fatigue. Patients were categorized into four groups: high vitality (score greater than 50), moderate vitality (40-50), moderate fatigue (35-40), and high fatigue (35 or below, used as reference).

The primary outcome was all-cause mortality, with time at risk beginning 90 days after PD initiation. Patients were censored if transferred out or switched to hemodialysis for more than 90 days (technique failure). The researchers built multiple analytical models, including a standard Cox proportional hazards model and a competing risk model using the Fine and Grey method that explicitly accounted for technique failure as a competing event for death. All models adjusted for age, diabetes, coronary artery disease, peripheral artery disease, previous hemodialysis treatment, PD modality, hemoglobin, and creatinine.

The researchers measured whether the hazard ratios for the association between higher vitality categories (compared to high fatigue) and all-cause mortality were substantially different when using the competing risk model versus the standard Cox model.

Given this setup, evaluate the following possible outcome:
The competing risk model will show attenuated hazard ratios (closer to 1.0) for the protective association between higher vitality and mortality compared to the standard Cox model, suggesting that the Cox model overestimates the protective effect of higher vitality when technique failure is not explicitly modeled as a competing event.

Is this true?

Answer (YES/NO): NO